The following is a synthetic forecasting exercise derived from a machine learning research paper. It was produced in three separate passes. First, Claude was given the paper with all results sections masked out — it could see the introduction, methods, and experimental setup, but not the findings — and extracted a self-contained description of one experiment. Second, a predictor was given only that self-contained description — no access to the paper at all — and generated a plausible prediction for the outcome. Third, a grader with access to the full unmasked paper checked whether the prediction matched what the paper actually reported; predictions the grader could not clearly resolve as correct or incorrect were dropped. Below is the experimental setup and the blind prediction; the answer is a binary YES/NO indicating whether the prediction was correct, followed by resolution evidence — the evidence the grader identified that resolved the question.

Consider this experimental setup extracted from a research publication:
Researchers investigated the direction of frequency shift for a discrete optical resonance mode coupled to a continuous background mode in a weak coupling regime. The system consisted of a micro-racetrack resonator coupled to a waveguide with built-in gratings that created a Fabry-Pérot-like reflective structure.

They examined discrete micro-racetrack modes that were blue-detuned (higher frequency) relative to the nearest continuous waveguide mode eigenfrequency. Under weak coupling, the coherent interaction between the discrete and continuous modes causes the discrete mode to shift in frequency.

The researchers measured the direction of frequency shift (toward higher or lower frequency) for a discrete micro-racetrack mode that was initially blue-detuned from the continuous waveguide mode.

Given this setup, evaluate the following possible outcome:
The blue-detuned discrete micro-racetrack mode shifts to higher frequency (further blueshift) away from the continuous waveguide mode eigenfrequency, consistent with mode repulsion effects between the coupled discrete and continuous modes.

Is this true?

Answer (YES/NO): NO